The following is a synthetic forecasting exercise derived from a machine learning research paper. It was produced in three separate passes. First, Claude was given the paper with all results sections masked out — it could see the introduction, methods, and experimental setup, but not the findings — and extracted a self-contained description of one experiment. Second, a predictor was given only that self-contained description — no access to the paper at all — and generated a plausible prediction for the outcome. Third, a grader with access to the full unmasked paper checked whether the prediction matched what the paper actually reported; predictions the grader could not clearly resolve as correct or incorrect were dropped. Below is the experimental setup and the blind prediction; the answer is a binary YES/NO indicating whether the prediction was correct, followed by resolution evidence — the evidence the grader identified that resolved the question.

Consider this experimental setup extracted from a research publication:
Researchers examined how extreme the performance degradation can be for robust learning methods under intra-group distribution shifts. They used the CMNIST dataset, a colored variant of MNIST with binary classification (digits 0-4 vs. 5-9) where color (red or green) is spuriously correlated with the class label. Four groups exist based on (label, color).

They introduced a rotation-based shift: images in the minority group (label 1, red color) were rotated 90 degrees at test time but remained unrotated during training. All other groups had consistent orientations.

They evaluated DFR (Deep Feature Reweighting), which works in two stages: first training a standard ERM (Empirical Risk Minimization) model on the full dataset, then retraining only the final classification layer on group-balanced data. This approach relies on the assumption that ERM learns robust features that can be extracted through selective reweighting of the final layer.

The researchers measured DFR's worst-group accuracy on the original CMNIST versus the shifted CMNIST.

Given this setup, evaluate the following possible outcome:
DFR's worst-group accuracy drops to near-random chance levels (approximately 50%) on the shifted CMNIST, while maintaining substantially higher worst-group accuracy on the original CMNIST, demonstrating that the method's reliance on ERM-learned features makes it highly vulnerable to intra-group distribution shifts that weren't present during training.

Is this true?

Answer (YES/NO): NO